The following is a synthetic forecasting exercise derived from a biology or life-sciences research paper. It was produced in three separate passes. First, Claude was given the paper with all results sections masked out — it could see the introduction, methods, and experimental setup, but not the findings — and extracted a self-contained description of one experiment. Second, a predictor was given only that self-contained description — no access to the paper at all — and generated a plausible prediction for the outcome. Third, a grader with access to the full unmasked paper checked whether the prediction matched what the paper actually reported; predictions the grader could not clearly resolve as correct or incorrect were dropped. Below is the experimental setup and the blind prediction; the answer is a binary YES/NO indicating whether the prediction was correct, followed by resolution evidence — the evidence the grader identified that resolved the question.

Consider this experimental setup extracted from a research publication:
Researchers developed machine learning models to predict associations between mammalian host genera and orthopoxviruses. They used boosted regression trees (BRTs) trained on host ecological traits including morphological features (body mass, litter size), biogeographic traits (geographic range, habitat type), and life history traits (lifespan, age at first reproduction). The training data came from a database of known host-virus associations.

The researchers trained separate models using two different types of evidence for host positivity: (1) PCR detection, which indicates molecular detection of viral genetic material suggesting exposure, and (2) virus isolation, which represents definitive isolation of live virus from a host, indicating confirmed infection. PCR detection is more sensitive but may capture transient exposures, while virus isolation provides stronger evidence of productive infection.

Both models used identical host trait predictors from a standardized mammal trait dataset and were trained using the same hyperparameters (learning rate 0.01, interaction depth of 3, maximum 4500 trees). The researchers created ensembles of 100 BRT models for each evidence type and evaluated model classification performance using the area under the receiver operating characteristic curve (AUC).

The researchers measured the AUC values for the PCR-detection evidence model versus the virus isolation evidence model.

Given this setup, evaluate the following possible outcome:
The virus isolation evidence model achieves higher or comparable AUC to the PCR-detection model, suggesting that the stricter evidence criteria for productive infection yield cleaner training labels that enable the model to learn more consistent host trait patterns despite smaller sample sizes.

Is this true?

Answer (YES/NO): YES